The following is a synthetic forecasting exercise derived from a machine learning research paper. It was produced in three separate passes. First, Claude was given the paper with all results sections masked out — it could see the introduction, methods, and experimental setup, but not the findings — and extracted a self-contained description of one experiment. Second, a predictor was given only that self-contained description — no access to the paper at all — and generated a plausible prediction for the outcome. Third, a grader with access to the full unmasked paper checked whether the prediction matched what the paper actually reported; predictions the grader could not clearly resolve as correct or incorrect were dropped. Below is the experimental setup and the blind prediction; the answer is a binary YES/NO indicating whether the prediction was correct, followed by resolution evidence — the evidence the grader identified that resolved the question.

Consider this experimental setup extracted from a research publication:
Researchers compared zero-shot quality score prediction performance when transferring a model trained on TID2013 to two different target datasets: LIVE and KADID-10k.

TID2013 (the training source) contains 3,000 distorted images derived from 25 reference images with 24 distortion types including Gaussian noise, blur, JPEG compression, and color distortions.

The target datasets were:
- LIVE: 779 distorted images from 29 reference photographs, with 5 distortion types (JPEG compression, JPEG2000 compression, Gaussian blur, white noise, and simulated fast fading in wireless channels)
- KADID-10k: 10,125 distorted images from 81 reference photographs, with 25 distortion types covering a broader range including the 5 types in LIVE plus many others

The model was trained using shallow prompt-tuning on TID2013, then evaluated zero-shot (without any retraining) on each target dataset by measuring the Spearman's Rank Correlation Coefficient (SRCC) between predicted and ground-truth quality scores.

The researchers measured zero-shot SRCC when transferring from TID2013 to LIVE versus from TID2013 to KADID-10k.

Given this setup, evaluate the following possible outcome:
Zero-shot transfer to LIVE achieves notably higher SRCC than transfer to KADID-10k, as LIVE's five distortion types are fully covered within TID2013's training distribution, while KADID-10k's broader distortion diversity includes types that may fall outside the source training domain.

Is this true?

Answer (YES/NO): YES